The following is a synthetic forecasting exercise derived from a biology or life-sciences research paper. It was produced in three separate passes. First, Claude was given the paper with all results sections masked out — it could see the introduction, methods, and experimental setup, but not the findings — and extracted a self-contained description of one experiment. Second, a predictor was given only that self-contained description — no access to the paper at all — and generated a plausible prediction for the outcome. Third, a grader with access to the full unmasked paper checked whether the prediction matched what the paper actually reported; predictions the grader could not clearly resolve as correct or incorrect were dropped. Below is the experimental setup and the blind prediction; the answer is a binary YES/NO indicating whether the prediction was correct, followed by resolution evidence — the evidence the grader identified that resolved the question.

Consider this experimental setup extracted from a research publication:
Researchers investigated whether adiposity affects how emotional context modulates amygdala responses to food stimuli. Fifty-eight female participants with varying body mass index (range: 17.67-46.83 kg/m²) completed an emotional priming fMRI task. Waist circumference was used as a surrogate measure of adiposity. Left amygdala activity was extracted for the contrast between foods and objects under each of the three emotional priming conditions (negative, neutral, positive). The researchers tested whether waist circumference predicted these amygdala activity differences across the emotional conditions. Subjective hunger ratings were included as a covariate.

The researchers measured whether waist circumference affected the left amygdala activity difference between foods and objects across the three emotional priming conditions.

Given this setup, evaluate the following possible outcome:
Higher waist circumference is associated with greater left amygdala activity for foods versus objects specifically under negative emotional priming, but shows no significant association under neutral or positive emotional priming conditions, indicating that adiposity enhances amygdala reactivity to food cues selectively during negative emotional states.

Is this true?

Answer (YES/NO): NO